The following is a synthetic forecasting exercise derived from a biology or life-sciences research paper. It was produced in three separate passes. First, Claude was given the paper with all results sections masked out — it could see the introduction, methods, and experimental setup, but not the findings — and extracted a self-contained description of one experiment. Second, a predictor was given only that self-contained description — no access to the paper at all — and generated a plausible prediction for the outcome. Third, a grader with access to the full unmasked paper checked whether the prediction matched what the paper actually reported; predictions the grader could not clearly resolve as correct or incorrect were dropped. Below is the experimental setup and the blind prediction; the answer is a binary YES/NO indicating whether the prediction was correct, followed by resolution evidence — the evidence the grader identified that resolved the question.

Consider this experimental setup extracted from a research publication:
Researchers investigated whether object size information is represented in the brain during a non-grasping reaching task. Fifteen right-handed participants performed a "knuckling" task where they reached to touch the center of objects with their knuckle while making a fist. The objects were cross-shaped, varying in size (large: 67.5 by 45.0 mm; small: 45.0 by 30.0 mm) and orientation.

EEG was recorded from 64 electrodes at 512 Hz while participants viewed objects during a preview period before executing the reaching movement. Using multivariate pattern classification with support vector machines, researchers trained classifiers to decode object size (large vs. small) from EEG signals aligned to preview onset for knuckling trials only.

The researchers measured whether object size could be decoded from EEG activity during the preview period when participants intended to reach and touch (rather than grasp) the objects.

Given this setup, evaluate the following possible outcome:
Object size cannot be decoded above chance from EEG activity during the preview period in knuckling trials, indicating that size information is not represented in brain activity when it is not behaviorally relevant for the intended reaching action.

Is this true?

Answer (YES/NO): NO